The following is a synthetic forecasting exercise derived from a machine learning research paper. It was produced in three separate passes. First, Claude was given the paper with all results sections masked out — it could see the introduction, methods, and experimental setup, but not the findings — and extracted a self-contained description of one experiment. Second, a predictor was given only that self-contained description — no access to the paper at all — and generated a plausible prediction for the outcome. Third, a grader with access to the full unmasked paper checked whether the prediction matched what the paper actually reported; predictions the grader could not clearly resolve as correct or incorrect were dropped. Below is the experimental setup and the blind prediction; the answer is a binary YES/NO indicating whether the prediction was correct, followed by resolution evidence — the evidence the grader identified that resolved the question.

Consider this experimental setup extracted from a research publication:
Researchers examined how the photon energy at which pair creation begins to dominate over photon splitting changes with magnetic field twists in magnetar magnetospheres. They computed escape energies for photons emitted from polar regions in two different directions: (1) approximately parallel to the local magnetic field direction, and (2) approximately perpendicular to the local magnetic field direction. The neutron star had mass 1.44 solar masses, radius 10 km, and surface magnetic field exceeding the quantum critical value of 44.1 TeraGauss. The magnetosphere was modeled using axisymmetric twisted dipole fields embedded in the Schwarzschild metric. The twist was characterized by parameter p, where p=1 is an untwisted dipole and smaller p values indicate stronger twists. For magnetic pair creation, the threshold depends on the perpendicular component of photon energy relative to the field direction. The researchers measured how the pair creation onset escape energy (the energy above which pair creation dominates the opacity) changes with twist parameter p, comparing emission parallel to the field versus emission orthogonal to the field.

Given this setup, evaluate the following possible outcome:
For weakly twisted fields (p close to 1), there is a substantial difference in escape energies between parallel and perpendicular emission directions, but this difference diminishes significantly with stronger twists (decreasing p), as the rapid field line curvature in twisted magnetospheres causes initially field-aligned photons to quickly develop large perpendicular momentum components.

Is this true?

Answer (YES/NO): NO